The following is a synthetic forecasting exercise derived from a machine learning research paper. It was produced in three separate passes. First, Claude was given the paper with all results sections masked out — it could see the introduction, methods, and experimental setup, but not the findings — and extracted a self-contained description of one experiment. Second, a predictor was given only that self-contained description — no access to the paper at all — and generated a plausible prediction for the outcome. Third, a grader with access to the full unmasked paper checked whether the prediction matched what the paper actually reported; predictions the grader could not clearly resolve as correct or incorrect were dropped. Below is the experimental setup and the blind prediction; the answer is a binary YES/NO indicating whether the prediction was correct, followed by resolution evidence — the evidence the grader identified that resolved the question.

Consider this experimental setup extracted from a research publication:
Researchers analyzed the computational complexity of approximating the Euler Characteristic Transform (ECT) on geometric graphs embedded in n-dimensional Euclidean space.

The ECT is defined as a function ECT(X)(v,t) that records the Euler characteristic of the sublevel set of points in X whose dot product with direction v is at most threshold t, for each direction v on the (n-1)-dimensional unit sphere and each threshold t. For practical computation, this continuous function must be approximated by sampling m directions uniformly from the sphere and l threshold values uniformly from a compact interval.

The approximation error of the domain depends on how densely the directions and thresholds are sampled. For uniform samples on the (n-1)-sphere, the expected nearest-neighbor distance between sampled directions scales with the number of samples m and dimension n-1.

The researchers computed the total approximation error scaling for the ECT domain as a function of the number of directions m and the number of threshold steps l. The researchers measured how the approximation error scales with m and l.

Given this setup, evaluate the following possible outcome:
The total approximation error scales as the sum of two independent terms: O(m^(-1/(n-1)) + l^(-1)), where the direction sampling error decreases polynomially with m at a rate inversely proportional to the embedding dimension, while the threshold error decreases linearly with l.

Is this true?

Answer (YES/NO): NO